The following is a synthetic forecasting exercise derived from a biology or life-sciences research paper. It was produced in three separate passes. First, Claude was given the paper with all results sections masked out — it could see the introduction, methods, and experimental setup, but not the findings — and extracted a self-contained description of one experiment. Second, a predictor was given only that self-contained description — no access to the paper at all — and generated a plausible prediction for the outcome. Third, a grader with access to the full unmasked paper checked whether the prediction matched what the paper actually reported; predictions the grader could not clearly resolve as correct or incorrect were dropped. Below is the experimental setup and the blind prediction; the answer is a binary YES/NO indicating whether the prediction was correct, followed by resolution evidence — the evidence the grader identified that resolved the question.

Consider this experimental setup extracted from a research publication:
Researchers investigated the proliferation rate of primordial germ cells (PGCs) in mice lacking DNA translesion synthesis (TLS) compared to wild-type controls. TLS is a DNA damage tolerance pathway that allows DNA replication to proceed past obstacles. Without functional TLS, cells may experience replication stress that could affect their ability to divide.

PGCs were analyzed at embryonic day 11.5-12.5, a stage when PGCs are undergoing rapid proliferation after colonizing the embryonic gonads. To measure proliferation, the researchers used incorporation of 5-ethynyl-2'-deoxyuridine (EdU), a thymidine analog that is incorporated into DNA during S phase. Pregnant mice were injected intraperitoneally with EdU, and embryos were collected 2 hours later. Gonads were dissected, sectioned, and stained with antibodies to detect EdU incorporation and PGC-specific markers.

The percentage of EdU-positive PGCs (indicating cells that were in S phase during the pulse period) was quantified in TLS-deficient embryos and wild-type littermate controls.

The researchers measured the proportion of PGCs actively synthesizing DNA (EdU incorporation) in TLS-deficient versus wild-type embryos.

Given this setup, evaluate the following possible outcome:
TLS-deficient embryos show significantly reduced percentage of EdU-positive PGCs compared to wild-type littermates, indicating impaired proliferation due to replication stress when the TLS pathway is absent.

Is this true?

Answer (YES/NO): YES